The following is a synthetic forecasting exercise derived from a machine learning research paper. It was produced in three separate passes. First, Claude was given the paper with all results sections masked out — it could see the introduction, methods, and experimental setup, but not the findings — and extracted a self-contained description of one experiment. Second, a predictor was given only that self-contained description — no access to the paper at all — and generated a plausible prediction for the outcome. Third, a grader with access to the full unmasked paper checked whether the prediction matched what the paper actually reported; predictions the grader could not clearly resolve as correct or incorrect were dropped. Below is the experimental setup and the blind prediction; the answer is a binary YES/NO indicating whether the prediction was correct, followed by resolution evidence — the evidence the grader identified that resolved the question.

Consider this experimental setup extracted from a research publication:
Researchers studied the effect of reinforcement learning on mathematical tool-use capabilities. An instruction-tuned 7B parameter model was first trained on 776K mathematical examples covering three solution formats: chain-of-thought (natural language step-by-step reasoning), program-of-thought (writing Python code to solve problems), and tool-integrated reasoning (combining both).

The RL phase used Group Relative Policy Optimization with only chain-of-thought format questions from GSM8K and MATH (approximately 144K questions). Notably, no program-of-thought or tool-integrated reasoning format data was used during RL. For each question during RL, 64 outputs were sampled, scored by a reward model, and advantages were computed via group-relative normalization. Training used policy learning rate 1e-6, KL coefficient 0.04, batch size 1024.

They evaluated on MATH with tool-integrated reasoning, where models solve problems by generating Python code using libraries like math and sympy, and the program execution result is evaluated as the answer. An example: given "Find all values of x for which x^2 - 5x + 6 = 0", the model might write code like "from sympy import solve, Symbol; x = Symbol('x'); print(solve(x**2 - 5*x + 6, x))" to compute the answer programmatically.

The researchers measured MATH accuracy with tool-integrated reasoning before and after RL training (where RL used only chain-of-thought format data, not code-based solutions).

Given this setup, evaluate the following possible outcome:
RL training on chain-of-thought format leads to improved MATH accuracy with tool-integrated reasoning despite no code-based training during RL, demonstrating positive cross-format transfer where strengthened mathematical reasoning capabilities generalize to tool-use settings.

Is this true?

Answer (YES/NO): YES